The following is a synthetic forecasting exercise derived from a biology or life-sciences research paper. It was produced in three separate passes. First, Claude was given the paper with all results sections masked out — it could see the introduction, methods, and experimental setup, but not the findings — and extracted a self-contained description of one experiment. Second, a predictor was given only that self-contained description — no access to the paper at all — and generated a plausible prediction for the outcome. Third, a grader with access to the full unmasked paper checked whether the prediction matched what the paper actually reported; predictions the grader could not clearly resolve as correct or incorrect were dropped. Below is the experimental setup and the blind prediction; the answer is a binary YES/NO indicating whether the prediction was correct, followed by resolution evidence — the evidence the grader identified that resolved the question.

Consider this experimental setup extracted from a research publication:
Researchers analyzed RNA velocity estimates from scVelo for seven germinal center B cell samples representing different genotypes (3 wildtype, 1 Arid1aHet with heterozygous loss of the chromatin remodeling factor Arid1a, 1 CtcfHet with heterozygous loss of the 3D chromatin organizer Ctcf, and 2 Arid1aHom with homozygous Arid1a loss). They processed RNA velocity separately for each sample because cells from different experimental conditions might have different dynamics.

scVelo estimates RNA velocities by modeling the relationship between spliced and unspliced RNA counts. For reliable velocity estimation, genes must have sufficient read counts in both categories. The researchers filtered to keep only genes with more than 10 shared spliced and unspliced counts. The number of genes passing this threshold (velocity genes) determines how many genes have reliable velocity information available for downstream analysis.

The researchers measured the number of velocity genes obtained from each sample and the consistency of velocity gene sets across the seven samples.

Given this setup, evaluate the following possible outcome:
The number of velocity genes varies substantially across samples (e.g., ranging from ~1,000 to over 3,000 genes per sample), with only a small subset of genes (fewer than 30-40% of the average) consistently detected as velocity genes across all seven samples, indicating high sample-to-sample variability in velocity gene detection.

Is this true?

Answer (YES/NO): NO